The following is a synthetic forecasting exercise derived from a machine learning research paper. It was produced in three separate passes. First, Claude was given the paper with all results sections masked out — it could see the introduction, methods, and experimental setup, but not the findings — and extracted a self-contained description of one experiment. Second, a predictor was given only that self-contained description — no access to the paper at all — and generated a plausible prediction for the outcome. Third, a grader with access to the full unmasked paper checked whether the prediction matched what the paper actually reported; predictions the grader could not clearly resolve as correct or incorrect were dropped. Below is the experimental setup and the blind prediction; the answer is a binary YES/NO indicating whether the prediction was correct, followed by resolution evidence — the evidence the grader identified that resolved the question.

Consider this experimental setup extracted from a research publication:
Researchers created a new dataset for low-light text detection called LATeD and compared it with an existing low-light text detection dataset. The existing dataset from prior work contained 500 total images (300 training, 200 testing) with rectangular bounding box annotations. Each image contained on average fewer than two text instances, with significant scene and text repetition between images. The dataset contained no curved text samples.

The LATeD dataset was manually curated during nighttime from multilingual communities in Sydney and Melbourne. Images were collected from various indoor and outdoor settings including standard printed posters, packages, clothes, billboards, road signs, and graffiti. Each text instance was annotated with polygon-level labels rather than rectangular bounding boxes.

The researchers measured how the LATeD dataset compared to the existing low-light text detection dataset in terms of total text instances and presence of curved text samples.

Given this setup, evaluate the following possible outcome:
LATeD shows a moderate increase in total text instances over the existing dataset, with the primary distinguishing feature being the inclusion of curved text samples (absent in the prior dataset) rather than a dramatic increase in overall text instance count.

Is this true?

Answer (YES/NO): NO